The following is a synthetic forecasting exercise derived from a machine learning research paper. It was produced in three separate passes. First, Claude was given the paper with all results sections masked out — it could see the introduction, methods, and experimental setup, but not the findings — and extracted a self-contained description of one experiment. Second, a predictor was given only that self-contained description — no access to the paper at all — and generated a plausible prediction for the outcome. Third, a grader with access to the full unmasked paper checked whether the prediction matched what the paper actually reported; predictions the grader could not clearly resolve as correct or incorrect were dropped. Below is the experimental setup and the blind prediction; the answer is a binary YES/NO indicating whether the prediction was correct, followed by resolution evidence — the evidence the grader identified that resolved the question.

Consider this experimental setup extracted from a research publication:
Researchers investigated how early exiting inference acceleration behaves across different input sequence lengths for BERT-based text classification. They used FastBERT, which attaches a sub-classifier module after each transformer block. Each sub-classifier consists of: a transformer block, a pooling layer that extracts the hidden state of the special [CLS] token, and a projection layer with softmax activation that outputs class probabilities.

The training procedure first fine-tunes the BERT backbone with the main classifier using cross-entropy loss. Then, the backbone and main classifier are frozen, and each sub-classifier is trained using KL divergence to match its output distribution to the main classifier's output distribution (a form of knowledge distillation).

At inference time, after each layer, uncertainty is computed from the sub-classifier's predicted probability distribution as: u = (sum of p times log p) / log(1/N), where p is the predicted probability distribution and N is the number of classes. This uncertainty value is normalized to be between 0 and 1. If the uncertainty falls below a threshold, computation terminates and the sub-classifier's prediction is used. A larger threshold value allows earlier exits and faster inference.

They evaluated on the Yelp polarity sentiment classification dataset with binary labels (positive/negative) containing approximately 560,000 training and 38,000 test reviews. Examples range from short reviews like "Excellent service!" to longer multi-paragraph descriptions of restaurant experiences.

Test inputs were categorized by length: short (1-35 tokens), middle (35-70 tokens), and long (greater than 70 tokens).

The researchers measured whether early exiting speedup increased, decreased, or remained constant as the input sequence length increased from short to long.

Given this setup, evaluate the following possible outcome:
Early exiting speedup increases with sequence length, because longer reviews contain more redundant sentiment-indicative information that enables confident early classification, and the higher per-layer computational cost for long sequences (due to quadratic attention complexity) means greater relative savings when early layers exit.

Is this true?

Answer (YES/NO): NO